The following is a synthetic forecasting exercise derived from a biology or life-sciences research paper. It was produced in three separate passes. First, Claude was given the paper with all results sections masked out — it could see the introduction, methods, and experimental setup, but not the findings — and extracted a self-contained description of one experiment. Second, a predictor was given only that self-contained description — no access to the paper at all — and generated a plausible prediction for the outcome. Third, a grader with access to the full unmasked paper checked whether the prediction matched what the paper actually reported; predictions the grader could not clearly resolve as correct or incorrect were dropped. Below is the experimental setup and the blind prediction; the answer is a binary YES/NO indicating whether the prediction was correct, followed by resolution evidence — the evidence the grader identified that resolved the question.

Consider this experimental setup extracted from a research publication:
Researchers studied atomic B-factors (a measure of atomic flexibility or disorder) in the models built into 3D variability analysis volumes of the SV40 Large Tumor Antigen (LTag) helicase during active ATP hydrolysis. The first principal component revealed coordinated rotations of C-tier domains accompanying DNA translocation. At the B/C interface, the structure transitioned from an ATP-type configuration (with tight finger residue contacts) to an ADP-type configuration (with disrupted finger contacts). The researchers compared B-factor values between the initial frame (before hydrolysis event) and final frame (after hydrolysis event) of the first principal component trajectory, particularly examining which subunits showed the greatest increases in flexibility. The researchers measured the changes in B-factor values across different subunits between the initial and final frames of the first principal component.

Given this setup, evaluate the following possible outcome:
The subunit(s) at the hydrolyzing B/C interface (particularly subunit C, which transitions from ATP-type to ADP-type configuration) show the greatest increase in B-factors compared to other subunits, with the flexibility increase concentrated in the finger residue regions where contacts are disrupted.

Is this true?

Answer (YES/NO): NO